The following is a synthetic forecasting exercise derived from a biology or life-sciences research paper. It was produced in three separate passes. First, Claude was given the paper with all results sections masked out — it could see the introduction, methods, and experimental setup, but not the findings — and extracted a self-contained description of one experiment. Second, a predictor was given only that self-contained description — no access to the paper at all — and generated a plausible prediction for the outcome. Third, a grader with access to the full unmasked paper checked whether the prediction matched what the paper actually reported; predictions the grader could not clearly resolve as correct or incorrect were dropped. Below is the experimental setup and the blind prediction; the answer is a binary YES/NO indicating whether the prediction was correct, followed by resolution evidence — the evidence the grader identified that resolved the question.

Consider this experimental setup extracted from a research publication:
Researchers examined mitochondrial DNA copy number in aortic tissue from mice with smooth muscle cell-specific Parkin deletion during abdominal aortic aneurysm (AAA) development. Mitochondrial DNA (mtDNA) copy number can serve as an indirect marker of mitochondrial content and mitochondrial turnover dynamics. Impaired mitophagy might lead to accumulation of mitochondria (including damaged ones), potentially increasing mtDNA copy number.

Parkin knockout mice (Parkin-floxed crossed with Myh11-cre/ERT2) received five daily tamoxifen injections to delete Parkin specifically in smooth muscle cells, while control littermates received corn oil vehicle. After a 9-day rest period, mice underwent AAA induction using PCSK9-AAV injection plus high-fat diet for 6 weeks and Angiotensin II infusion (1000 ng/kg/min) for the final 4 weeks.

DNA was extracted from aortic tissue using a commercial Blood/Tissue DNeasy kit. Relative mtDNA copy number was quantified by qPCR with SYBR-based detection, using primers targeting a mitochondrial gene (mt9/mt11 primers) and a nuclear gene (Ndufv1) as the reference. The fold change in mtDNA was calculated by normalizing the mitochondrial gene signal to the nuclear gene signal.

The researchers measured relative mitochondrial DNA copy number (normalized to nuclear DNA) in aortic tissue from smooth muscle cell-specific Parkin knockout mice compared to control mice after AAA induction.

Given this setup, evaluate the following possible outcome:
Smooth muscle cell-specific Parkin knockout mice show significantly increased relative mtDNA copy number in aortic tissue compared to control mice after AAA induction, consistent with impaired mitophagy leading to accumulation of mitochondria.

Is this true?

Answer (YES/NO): NO